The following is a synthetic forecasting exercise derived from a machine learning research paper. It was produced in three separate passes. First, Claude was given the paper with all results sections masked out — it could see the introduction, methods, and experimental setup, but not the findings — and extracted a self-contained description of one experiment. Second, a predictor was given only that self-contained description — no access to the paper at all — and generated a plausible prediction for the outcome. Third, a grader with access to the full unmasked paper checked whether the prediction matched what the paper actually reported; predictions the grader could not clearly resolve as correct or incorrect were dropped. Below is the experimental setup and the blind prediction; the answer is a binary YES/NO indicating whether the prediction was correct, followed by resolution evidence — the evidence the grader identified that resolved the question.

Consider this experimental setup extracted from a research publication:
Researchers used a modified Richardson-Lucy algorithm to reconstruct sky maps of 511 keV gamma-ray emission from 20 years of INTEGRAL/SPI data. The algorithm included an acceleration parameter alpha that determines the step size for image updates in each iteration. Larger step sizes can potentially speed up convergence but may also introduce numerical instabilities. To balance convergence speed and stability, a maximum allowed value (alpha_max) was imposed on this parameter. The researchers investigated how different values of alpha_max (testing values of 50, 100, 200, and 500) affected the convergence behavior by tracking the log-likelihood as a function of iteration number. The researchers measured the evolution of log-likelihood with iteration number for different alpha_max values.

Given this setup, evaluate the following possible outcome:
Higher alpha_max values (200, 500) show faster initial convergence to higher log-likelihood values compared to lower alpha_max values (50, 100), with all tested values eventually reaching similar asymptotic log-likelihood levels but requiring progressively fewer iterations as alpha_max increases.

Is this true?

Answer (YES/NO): NO